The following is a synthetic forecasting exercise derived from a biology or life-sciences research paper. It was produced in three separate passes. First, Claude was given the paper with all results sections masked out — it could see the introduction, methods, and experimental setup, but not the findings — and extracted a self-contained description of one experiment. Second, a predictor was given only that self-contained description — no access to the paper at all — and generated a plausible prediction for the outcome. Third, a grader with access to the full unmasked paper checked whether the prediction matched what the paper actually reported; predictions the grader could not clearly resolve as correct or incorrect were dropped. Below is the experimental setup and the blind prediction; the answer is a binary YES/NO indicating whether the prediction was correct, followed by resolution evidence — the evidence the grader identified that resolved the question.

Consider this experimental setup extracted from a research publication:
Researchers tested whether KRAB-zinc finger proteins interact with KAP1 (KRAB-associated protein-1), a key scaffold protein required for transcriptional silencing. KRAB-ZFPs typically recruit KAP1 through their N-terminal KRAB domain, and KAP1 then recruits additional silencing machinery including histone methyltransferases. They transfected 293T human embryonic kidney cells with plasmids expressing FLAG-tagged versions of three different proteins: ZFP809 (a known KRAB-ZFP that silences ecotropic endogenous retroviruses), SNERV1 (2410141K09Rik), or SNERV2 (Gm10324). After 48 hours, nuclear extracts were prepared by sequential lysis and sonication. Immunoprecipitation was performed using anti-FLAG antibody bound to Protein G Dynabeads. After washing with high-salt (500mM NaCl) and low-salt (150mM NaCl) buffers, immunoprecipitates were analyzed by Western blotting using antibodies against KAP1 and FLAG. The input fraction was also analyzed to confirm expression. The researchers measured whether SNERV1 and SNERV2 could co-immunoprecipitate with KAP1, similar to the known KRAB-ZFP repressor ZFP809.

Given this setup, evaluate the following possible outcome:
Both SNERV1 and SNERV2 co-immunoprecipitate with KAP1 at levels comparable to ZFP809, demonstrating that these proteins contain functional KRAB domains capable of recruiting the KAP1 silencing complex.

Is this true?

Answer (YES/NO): NO